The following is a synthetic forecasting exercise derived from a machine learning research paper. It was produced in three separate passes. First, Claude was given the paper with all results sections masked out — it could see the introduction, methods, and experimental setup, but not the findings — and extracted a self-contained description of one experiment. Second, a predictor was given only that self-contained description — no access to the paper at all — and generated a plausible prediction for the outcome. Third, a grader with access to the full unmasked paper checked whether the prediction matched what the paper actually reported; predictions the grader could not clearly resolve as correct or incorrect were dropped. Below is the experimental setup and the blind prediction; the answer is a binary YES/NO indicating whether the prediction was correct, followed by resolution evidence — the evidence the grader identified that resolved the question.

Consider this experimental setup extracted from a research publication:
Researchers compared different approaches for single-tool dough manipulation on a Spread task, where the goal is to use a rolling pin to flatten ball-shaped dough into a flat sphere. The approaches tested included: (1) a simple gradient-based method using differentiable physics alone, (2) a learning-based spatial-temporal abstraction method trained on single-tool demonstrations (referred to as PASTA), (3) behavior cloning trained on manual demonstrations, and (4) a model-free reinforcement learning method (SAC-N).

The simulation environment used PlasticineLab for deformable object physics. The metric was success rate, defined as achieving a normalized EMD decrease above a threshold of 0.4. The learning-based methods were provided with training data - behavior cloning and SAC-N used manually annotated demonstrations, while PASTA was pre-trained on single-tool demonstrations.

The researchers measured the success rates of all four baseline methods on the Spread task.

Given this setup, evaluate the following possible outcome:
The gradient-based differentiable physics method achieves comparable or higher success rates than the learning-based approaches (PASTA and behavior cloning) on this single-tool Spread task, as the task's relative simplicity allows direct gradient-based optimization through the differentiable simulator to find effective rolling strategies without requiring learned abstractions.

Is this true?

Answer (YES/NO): NO